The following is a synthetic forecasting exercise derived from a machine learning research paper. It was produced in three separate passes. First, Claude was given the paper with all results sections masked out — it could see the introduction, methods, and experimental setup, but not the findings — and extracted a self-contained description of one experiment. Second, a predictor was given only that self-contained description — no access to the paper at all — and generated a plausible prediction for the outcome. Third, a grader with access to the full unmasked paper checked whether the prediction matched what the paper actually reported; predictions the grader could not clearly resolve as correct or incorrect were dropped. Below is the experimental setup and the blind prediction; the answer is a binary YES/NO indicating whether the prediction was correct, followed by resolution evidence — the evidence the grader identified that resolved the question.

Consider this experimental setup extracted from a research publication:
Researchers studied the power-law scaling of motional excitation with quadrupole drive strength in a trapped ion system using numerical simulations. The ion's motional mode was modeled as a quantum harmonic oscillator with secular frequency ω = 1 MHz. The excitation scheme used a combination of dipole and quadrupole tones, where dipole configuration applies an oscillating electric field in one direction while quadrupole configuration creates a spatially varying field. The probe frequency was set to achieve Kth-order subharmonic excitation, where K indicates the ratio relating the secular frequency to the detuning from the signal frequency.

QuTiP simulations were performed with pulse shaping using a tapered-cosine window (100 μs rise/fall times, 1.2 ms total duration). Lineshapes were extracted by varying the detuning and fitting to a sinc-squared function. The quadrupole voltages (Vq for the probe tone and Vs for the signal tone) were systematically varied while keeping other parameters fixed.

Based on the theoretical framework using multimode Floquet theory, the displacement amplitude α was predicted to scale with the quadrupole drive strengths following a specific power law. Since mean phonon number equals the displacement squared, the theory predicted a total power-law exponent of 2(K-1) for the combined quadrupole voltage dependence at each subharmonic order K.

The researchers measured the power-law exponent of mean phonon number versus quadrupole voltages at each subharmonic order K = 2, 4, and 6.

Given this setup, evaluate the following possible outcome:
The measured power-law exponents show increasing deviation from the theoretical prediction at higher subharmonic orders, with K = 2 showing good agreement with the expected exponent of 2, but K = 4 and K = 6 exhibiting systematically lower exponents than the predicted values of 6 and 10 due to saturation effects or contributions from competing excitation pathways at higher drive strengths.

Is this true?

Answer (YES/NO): NO